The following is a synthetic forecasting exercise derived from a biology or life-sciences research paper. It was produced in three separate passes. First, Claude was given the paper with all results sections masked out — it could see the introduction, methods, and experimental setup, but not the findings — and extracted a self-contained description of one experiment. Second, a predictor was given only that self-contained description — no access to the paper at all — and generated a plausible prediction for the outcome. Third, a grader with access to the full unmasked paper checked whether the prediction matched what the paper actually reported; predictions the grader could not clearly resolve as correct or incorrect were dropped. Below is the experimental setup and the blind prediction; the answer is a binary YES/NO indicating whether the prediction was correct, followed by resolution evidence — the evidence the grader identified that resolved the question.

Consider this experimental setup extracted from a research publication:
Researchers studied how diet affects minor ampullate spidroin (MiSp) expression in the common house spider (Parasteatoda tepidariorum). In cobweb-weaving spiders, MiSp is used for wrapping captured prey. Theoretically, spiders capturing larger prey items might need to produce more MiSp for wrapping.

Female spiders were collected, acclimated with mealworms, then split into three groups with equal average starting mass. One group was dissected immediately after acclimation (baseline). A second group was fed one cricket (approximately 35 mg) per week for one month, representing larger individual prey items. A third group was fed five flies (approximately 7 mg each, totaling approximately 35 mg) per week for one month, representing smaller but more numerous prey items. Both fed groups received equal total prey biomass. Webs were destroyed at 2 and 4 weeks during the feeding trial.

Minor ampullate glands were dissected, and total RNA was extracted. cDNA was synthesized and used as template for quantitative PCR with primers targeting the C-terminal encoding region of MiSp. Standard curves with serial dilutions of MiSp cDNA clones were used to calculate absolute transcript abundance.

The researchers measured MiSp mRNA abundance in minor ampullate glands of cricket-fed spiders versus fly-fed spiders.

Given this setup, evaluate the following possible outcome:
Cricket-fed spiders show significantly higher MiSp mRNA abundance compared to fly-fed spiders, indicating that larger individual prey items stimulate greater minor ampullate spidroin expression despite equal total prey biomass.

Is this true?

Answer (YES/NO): NO